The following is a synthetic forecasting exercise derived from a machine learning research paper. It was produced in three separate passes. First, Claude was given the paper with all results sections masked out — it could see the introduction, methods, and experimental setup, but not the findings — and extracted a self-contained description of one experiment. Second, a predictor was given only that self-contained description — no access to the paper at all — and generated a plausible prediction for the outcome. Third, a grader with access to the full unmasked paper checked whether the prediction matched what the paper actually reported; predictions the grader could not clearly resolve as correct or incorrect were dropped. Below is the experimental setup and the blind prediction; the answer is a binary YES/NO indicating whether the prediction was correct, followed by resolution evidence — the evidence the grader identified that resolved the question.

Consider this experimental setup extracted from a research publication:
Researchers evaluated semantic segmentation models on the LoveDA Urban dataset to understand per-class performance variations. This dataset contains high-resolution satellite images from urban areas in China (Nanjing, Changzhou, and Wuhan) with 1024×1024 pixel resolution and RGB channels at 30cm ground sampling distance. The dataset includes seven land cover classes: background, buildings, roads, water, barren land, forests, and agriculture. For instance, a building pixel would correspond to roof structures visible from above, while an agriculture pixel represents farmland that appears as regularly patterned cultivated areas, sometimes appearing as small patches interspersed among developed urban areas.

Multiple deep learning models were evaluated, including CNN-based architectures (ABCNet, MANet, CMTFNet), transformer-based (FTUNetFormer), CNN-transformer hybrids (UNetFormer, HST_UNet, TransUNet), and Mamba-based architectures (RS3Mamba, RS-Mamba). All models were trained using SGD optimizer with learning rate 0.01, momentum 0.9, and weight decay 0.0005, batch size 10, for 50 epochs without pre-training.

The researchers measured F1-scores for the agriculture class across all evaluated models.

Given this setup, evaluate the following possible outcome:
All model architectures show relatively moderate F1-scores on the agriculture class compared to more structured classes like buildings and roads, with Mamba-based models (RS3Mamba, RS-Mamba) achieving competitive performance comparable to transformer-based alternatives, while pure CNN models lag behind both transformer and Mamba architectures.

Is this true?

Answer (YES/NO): NO